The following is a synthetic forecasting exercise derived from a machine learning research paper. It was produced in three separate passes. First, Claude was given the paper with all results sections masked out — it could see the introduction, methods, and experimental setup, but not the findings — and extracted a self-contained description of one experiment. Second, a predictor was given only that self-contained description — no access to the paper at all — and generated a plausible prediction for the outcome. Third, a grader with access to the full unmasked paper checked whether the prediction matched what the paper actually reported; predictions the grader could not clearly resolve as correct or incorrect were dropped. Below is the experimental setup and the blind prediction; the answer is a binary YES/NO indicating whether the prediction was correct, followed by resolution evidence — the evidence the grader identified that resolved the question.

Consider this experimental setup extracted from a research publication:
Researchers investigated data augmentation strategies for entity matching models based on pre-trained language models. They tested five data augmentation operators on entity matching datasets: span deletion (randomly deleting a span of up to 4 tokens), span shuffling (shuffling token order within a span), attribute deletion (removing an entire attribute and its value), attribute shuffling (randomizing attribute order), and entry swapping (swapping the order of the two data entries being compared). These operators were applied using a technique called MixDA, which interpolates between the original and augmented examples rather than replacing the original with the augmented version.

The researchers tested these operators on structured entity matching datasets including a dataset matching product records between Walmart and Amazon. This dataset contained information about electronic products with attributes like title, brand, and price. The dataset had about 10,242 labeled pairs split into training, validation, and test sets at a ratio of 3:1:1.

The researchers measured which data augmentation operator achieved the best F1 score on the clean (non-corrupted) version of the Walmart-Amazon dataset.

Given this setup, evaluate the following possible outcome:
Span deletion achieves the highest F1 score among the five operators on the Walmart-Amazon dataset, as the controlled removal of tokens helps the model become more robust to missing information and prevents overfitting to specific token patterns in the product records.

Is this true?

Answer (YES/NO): NO